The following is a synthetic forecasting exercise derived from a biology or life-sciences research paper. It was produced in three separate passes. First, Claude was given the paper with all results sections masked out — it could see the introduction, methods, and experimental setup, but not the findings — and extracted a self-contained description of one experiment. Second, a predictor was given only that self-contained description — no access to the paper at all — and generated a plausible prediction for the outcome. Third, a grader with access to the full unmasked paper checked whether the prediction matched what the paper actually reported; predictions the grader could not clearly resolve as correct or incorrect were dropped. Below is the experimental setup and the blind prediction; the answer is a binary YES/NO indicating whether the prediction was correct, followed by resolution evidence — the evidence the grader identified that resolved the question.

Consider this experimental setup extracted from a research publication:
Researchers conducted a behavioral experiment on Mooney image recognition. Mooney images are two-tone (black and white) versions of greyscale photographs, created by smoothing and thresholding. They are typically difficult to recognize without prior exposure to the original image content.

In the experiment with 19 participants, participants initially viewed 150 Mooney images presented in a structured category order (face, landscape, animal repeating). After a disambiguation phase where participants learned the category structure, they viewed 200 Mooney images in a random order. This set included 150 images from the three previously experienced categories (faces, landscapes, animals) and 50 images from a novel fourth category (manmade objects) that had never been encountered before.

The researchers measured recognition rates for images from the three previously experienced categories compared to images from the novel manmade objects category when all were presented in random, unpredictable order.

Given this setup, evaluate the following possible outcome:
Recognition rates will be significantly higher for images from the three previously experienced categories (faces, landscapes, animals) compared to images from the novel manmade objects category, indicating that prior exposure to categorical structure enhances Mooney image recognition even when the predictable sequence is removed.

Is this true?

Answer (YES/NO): YES